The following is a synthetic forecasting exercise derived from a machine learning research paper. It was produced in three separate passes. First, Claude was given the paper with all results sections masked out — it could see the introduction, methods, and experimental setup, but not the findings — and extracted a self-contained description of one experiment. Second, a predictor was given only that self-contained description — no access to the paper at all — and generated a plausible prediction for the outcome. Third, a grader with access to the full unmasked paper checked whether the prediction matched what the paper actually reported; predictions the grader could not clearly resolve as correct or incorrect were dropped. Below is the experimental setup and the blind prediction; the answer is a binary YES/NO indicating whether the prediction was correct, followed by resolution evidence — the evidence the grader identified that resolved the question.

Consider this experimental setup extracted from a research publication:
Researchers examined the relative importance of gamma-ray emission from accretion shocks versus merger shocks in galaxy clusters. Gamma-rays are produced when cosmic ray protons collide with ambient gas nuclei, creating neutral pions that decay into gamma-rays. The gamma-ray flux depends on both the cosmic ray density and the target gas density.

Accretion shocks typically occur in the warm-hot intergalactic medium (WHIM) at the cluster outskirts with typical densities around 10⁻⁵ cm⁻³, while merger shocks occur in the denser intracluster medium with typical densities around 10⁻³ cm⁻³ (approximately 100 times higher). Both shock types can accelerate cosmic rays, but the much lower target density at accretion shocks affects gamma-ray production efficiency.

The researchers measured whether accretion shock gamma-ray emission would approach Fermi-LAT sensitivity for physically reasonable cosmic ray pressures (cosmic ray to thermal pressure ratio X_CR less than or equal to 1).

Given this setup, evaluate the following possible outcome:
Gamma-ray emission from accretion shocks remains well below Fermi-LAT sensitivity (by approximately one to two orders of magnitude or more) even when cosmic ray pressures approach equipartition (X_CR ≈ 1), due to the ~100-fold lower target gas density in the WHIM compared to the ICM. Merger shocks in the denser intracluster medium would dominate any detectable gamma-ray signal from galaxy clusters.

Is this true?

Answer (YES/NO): YES